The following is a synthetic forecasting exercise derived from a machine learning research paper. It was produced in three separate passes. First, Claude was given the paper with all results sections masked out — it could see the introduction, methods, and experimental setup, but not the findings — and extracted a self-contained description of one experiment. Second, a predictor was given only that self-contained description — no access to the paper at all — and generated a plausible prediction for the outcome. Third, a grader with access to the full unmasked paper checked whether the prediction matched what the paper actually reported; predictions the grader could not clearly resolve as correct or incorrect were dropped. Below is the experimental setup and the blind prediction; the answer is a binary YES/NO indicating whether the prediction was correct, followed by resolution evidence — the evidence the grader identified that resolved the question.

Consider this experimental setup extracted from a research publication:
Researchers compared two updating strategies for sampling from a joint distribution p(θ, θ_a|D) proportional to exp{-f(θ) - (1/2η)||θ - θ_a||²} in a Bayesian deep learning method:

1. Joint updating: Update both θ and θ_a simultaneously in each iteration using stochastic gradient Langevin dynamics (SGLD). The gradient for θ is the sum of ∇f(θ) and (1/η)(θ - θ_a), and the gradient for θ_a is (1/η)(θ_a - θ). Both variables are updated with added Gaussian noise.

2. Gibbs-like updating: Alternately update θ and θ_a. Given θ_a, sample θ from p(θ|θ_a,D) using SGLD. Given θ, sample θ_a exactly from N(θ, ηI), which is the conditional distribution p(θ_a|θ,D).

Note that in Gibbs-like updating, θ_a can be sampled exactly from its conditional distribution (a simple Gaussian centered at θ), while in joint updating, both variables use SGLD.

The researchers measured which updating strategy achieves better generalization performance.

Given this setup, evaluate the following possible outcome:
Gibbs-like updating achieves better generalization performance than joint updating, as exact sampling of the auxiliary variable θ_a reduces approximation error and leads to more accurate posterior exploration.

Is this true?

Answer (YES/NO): NO